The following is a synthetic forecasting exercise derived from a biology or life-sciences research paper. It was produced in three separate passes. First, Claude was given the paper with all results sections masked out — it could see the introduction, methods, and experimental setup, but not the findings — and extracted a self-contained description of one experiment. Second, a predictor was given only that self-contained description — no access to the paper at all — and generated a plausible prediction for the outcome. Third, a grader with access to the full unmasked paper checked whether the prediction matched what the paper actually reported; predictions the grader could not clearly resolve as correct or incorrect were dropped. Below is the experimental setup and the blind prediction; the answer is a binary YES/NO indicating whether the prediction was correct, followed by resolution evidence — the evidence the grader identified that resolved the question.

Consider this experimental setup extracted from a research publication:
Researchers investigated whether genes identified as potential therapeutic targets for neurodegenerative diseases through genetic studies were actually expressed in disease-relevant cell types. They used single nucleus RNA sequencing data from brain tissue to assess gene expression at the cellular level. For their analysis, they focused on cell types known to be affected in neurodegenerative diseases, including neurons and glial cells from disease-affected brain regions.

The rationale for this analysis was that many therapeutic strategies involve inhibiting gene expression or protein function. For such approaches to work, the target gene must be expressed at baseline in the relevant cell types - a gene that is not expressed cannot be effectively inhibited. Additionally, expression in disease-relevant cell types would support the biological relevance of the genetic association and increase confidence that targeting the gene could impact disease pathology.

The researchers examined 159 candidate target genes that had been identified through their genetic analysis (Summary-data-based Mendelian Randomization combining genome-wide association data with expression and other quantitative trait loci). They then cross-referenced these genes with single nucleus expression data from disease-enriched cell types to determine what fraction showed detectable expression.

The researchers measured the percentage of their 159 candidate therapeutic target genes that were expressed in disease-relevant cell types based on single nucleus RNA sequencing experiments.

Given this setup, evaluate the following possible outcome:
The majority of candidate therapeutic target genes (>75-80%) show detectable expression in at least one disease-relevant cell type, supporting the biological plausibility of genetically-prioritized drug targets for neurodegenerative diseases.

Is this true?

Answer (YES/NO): NO